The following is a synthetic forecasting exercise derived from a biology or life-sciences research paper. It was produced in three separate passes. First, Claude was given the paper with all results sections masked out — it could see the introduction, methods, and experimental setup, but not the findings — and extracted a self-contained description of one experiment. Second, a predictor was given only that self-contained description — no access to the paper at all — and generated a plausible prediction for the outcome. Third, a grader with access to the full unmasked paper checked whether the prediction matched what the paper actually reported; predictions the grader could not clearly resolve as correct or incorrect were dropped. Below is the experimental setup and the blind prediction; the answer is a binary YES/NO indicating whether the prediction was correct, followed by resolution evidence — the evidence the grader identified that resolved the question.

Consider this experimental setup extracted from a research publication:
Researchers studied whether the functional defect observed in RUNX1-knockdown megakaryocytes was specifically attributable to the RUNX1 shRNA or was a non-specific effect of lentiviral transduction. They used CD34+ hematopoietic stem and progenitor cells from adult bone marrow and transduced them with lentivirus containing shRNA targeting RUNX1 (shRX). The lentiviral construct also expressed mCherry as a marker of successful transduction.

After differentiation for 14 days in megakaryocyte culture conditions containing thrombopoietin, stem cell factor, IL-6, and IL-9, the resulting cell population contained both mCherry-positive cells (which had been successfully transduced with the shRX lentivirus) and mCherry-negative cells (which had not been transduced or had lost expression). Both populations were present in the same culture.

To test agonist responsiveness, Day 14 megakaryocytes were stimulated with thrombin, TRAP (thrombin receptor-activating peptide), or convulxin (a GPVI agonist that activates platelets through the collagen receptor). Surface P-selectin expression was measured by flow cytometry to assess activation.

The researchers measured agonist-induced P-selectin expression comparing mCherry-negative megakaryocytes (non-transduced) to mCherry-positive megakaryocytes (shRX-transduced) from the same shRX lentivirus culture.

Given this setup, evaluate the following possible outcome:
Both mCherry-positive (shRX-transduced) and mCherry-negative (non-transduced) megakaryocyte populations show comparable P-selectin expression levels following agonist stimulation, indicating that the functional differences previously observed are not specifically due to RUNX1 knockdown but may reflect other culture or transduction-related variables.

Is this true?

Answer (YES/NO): NO